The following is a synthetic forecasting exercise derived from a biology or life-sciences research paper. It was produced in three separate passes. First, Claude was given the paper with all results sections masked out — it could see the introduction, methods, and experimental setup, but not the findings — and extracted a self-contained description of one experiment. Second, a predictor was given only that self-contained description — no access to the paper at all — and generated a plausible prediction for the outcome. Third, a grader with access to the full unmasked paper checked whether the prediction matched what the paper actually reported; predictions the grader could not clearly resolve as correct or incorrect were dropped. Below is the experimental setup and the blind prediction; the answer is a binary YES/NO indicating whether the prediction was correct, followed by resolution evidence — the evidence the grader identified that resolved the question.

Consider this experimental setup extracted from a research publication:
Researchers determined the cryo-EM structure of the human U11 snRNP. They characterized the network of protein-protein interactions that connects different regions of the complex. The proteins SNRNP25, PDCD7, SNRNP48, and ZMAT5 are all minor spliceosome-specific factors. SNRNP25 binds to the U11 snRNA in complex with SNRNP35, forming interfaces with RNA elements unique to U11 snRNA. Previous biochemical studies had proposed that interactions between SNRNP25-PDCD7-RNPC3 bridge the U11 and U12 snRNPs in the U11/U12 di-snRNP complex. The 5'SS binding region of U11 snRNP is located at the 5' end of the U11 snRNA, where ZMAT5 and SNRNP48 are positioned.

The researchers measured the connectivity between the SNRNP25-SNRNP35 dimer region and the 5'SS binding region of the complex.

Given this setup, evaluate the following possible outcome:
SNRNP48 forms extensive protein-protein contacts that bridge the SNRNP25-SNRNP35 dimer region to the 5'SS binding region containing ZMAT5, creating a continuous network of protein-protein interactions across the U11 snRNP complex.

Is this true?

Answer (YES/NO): NO